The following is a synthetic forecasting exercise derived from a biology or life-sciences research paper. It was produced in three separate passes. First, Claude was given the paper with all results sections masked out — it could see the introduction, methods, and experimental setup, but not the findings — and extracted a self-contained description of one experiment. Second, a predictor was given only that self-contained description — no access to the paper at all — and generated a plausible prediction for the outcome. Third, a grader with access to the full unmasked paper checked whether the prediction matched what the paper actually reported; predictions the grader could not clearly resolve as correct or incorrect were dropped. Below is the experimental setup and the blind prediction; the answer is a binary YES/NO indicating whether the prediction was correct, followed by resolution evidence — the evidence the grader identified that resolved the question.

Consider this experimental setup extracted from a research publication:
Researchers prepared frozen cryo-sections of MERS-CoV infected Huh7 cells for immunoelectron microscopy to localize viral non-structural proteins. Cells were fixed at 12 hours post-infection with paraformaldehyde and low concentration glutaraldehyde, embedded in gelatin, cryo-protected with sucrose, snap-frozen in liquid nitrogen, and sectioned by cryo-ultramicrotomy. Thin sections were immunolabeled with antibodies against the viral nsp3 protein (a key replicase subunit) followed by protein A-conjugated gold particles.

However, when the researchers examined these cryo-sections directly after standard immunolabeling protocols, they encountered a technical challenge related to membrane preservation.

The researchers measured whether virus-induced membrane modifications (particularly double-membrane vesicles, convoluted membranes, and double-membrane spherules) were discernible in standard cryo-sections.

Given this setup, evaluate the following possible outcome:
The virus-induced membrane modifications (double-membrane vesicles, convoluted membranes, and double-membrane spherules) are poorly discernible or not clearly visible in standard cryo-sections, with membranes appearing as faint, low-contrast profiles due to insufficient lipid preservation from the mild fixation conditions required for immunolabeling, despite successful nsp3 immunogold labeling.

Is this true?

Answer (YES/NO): NO